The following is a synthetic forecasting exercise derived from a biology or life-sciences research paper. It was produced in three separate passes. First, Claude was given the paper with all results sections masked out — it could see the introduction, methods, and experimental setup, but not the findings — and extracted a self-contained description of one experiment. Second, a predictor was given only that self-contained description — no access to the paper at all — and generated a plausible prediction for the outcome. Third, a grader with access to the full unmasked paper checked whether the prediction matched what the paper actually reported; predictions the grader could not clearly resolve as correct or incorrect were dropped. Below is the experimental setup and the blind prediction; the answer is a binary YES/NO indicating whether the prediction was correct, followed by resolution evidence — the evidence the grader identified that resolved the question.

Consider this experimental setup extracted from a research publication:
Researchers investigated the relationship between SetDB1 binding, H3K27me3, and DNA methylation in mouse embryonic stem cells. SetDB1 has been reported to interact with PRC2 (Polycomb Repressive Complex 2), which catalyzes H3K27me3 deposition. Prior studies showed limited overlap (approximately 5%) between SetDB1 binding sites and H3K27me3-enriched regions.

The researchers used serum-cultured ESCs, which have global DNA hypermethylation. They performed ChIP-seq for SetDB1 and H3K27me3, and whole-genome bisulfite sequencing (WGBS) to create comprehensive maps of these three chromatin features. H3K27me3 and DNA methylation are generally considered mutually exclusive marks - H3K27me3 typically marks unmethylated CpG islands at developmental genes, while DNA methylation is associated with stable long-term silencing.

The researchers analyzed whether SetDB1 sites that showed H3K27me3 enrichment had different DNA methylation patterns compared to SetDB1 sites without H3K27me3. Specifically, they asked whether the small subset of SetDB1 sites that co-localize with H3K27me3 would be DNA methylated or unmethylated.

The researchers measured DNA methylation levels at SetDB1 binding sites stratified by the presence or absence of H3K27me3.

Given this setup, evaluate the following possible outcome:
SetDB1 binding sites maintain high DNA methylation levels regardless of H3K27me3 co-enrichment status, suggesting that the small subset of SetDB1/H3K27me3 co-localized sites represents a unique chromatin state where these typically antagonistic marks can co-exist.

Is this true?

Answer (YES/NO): NO